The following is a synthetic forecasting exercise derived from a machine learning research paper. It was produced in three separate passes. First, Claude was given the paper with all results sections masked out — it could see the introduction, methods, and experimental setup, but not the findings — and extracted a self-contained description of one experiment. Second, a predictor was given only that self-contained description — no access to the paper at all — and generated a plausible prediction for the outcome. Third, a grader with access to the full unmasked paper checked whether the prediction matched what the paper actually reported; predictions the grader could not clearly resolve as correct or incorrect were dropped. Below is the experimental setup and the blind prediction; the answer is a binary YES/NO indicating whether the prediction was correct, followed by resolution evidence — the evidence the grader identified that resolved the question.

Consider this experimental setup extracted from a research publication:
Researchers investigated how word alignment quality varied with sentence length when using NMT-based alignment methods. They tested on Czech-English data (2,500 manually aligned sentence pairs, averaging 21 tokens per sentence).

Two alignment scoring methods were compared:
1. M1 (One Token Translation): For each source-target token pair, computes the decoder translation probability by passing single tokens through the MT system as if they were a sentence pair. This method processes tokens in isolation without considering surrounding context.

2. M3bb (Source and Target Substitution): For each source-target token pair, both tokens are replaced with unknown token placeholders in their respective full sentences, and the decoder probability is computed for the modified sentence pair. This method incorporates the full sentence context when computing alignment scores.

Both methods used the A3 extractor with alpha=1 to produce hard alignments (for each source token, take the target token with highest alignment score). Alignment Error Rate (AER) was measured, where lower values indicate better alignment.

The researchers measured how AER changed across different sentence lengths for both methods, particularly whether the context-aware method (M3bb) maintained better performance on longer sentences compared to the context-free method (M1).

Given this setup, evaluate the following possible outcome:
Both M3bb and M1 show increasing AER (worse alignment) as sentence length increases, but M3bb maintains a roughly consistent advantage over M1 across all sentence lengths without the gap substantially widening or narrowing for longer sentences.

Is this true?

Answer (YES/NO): NO